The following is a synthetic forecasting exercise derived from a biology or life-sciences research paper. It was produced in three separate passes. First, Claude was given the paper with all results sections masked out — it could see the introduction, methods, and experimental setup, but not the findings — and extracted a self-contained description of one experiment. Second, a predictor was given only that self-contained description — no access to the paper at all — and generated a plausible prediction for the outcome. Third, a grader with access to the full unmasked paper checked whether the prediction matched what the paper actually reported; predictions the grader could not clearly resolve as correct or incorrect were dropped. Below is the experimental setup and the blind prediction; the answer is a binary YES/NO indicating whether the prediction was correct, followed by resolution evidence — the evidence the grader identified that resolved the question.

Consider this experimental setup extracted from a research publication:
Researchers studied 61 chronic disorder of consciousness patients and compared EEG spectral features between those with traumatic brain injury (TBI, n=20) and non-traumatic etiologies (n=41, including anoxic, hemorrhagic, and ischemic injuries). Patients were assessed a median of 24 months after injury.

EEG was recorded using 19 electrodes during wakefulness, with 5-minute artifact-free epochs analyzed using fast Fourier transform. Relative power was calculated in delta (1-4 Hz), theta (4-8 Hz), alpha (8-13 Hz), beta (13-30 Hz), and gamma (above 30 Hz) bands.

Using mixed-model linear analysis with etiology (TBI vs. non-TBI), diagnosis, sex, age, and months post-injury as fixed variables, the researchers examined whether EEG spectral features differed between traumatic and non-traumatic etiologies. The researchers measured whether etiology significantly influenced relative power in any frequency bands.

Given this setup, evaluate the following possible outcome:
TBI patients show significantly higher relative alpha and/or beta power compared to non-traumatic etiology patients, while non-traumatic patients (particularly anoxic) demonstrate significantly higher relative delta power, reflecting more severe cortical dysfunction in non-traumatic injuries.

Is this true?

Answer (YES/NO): NO